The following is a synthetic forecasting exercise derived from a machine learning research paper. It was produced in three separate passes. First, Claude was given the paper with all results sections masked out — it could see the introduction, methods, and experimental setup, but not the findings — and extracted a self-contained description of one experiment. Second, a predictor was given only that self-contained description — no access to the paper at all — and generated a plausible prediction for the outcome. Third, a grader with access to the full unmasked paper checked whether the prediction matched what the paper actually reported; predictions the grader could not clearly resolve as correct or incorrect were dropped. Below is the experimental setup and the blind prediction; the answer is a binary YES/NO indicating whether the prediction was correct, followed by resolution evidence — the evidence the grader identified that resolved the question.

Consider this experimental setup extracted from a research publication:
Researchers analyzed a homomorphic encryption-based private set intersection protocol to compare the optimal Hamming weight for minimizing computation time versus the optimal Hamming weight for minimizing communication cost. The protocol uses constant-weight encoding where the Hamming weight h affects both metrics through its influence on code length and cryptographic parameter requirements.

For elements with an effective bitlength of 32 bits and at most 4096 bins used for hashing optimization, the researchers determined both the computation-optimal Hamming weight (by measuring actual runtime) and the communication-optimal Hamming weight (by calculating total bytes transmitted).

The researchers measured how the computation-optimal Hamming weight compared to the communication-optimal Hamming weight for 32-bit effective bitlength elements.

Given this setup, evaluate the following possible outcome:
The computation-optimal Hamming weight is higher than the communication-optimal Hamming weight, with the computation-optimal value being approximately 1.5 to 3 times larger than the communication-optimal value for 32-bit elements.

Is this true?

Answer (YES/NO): NO